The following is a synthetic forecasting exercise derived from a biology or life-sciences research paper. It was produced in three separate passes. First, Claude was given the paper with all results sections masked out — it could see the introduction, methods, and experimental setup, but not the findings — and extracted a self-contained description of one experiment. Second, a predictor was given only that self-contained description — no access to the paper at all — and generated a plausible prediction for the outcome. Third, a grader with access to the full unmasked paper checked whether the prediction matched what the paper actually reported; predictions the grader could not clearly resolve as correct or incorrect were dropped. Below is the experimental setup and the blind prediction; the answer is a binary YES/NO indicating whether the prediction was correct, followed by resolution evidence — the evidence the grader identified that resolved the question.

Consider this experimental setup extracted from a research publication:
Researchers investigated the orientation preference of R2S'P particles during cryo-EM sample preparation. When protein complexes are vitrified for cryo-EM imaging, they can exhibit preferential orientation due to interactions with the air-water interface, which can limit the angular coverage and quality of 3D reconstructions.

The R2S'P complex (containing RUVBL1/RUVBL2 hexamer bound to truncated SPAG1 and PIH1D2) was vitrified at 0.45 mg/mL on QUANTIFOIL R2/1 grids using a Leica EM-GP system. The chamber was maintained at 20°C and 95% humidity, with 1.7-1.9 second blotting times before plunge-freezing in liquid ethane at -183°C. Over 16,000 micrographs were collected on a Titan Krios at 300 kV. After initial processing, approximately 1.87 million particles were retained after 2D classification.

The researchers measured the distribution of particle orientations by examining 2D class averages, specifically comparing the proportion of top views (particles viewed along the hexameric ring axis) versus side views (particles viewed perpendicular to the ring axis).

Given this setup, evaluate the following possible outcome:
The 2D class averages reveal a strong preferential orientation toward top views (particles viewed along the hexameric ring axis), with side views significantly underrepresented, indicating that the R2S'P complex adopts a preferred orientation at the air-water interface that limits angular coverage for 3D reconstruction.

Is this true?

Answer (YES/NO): YES